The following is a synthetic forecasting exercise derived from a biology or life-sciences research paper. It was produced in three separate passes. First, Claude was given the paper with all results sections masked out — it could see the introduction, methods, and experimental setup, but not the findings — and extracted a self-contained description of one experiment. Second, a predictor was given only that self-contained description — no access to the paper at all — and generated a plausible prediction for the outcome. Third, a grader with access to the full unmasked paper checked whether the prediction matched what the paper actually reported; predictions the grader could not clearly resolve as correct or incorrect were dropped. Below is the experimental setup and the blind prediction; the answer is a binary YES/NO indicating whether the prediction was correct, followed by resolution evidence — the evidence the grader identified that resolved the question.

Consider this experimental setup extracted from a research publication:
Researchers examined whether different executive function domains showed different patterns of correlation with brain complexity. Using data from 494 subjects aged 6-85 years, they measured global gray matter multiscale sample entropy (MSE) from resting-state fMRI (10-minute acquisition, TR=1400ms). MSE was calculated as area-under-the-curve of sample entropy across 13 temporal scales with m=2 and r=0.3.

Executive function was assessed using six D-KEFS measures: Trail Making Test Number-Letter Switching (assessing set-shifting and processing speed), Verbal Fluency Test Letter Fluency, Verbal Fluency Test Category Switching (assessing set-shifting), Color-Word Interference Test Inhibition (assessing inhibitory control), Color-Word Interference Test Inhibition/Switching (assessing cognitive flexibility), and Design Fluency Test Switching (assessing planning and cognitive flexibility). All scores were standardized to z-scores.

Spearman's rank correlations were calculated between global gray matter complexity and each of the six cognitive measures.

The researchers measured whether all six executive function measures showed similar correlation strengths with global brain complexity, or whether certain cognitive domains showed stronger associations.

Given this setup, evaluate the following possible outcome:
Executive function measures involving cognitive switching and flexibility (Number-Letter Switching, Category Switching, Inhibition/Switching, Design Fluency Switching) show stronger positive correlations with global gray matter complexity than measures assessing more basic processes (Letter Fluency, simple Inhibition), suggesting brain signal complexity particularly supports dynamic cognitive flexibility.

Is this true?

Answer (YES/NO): NO